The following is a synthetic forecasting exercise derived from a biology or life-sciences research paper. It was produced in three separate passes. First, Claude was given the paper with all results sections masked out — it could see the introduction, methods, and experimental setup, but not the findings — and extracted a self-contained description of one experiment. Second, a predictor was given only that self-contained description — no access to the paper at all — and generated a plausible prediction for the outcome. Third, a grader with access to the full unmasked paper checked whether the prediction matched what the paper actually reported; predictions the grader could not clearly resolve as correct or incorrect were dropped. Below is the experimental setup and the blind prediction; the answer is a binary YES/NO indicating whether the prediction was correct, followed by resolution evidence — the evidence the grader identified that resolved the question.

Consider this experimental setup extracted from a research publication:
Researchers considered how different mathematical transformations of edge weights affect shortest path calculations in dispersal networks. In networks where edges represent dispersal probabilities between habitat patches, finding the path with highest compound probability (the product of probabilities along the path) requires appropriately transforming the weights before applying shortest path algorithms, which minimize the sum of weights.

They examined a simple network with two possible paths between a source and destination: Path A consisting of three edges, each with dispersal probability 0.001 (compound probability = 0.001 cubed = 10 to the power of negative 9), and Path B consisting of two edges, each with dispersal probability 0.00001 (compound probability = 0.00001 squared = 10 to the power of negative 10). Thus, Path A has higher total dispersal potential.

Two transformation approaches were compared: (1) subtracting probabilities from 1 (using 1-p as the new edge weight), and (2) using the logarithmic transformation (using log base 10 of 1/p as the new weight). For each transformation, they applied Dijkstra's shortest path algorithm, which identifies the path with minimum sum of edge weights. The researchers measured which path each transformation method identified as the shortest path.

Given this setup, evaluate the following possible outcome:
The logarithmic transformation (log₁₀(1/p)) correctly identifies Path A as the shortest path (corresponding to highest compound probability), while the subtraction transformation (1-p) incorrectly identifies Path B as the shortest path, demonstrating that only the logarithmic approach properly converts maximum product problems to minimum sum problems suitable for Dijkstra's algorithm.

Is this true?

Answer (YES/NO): YES